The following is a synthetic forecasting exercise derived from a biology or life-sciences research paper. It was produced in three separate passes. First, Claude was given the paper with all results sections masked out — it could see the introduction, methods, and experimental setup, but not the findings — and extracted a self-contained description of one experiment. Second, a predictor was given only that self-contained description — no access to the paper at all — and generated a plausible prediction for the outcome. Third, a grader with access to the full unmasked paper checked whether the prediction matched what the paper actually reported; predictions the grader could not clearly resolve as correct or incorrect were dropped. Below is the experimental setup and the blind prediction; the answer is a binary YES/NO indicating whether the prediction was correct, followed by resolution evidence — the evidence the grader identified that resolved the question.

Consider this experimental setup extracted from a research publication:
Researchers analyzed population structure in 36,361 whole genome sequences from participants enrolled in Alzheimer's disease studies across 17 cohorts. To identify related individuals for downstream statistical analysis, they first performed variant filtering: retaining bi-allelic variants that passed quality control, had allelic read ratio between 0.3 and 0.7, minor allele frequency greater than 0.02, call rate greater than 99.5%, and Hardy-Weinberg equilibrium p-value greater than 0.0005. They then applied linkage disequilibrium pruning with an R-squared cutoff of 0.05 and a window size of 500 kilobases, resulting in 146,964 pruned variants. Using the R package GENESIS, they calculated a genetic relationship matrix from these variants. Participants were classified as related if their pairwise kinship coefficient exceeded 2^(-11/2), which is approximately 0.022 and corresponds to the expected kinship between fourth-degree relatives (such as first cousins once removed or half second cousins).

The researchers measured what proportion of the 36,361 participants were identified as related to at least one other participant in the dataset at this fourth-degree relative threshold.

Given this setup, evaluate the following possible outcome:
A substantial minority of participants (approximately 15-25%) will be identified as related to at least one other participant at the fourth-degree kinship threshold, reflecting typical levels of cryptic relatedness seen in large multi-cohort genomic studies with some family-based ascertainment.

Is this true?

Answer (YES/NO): YES